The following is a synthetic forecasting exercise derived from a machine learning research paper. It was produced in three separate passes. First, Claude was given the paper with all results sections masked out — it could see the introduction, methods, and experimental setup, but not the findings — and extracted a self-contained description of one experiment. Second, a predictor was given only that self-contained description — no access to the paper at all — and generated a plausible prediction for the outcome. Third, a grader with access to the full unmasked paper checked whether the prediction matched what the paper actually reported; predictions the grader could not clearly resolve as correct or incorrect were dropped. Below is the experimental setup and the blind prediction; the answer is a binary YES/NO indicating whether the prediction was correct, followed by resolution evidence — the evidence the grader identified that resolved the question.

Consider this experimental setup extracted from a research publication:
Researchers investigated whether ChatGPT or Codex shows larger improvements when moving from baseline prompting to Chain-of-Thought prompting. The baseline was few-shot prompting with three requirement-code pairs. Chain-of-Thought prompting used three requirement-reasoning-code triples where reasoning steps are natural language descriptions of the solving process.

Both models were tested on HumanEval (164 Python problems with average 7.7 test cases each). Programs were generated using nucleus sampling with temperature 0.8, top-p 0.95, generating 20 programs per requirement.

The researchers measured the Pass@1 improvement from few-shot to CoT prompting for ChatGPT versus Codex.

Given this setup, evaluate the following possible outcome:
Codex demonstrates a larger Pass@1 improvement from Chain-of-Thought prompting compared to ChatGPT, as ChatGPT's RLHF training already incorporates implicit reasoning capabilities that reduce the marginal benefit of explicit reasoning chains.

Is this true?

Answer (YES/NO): YES